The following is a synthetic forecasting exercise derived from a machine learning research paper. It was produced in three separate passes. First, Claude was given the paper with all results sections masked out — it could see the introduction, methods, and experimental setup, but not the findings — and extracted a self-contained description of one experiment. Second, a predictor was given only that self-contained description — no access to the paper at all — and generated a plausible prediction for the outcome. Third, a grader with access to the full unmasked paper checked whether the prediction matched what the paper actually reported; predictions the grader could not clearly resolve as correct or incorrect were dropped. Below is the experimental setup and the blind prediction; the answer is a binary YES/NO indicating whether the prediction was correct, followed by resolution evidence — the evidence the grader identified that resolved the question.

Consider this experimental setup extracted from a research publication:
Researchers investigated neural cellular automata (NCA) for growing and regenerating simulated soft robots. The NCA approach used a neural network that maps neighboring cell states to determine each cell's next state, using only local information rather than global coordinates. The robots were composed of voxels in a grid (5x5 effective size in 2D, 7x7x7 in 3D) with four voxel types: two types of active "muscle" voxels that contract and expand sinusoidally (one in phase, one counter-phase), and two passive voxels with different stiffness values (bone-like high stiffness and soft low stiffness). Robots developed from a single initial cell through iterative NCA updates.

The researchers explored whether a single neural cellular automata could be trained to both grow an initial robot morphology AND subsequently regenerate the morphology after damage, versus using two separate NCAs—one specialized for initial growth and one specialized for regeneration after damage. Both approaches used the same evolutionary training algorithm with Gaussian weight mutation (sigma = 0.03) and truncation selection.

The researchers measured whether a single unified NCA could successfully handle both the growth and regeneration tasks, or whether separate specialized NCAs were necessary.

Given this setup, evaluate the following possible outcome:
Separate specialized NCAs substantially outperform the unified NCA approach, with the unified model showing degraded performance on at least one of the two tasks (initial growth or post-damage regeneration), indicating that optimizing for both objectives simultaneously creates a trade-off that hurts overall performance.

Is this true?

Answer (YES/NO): YES